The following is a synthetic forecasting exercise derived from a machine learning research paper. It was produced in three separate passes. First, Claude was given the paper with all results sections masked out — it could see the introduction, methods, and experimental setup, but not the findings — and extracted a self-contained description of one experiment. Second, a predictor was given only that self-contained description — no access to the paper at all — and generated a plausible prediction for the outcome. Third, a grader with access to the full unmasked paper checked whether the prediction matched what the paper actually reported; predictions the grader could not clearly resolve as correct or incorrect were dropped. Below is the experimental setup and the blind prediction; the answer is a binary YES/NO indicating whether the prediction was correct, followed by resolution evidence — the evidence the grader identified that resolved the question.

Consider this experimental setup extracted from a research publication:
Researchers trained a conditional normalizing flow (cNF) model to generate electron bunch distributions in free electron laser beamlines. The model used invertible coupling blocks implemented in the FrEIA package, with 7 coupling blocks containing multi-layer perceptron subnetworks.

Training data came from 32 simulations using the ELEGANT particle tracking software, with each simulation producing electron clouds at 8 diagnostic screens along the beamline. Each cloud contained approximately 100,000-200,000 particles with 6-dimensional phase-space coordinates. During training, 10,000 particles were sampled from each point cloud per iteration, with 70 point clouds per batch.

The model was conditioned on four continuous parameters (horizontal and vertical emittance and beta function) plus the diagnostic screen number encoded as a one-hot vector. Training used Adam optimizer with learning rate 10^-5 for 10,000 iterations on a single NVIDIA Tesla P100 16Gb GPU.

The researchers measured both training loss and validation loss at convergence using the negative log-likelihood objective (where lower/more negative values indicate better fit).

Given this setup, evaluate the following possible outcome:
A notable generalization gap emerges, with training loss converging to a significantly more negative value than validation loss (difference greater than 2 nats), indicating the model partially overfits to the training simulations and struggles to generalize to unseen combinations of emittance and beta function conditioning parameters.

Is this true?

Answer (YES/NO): YES